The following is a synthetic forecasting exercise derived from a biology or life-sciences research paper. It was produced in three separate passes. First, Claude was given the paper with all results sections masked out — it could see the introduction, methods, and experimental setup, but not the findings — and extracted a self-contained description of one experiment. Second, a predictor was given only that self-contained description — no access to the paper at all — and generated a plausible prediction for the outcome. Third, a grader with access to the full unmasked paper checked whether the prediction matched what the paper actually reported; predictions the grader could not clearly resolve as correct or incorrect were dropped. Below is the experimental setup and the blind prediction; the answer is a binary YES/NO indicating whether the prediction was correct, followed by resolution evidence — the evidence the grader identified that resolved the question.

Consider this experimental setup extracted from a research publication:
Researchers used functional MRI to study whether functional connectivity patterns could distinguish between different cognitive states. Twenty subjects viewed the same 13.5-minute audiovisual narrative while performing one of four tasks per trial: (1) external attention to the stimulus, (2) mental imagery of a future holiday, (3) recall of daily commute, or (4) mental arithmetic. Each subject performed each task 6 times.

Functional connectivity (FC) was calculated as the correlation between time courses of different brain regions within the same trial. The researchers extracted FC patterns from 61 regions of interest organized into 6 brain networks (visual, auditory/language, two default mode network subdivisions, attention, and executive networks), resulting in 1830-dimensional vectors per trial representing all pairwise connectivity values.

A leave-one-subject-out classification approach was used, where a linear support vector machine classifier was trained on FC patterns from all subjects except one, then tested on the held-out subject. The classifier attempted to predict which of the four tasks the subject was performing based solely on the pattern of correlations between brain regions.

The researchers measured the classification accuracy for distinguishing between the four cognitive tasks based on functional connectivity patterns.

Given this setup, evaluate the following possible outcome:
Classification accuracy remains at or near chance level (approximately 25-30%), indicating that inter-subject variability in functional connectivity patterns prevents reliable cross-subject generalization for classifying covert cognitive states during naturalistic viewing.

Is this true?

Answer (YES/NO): NO